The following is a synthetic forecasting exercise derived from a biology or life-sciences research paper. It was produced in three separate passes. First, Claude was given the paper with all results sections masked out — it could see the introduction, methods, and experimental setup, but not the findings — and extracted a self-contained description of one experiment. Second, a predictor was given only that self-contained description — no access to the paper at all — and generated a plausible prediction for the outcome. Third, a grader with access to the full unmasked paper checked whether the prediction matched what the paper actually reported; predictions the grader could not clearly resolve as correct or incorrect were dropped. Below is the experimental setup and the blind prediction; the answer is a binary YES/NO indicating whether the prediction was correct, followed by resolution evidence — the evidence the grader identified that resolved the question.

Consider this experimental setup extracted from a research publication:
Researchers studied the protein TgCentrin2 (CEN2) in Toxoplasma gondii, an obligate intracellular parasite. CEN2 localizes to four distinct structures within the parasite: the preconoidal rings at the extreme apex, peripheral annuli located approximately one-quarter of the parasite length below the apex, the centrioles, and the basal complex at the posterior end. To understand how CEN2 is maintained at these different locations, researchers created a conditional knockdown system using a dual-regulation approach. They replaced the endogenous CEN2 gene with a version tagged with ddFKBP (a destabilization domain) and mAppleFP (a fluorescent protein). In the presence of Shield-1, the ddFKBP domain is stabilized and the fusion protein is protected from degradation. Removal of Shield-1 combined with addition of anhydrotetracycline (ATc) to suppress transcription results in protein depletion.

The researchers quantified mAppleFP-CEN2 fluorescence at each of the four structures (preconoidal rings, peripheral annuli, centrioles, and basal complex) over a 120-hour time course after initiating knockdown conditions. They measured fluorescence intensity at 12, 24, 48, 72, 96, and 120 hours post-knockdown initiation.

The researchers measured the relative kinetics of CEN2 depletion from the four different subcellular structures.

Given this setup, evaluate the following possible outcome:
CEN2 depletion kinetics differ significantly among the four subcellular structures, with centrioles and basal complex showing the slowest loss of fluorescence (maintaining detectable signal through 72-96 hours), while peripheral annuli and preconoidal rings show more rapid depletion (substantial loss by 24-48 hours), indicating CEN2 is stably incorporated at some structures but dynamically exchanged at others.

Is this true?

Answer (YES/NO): NO